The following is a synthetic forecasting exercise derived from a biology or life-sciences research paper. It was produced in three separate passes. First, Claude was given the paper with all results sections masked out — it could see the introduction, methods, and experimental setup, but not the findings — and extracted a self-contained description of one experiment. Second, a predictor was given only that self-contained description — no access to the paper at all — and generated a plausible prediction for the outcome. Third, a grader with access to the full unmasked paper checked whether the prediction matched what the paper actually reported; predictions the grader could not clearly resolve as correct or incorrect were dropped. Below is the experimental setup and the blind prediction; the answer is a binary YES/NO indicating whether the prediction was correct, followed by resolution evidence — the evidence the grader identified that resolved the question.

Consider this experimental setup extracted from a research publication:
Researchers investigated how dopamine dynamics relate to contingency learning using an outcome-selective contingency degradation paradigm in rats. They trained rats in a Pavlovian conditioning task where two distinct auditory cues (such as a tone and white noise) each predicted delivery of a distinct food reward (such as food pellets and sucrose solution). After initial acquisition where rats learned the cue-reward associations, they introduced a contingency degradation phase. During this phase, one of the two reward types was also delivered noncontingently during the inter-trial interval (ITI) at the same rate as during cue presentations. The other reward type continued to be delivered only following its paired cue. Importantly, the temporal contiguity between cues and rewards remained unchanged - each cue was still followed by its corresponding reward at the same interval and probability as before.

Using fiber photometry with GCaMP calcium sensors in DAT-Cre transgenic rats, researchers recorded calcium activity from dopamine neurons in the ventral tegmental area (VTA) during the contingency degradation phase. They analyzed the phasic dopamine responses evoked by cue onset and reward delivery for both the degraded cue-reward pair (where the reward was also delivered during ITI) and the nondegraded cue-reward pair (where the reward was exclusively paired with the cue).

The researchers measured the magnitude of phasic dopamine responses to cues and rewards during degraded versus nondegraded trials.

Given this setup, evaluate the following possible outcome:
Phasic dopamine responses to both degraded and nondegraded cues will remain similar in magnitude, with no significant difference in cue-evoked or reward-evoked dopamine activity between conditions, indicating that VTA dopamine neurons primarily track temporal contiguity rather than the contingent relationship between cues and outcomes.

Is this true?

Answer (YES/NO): NO